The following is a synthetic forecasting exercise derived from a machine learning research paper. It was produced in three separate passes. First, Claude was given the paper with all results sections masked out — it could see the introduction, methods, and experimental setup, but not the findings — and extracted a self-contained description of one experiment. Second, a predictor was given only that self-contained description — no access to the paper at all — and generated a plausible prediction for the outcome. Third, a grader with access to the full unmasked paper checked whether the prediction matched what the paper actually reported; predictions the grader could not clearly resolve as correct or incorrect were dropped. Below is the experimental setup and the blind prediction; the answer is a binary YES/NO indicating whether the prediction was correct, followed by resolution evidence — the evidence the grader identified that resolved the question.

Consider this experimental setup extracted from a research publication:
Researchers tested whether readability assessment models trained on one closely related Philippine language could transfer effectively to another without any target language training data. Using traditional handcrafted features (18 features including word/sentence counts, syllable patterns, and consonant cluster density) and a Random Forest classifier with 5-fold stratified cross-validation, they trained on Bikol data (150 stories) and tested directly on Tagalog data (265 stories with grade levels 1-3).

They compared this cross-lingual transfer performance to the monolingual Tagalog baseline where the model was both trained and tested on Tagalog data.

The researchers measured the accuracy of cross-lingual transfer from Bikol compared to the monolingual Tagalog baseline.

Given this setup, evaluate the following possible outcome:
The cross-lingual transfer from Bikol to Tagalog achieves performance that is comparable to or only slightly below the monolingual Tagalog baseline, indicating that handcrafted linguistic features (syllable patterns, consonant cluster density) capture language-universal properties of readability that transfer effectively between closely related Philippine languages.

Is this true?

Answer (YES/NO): NO